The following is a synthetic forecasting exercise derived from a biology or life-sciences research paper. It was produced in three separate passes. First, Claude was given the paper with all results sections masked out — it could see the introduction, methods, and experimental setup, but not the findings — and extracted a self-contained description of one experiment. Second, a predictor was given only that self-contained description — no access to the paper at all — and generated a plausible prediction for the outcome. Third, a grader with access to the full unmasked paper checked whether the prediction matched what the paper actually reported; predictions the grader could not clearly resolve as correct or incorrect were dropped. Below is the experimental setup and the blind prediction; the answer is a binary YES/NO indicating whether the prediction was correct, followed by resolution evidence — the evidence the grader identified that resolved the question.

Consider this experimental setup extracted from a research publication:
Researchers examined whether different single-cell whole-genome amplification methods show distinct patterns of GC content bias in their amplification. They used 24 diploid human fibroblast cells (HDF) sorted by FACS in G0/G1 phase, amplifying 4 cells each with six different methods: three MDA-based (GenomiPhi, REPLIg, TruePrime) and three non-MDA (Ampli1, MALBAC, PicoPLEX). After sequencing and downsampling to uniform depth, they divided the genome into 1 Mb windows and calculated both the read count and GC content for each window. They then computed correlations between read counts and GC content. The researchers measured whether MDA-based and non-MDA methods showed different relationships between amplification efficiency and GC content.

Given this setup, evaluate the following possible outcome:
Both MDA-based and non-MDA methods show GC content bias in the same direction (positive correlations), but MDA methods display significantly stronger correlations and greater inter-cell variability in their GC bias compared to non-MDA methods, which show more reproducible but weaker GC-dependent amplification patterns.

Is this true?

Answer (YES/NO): NO